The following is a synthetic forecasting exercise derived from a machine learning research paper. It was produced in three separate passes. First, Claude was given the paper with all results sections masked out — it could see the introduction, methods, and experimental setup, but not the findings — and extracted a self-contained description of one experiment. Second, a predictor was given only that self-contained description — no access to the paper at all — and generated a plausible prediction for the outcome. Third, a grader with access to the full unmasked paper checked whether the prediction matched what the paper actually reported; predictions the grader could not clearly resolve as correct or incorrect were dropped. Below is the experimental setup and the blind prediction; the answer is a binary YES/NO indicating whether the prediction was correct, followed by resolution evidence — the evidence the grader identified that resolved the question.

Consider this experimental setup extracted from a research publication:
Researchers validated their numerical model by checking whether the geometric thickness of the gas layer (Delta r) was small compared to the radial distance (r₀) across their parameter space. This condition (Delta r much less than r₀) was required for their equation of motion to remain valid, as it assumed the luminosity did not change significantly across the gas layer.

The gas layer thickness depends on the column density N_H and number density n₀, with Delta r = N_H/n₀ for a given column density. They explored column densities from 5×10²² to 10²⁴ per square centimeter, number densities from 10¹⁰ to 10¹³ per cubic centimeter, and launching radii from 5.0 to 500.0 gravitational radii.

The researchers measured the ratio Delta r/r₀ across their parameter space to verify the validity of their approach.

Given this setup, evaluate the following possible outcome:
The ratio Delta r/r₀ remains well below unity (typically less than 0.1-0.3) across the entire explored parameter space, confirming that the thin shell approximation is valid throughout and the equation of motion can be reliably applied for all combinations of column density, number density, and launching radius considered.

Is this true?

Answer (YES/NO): NO